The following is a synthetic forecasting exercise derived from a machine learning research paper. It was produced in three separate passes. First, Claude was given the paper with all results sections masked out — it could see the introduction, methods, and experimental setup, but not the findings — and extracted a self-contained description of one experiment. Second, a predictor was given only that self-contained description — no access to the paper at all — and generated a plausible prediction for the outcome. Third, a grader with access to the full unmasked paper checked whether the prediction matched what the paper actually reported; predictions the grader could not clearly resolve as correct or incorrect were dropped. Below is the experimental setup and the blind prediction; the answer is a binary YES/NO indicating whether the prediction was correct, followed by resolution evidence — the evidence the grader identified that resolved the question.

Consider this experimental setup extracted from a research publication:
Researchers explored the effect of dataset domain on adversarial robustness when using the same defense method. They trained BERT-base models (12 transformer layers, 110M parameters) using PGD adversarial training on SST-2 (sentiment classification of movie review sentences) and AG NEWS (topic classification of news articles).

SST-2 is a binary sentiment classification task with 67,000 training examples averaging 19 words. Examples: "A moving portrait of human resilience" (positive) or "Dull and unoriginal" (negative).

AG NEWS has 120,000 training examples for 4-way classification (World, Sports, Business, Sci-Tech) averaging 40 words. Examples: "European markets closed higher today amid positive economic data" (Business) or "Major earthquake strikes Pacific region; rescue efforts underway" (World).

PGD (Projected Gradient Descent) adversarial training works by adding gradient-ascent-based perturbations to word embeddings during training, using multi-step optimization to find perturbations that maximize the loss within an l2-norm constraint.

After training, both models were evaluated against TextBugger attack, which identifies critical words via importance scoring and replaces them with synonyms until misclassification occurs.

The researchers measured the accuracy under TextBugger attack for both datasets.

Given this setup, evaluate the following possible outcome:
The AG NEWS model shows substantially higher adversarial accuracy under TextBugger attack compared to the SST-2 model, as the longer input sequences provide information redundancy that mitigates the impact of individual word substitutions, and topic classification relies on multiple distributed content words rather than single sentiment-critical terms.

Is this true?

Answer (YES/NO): YES